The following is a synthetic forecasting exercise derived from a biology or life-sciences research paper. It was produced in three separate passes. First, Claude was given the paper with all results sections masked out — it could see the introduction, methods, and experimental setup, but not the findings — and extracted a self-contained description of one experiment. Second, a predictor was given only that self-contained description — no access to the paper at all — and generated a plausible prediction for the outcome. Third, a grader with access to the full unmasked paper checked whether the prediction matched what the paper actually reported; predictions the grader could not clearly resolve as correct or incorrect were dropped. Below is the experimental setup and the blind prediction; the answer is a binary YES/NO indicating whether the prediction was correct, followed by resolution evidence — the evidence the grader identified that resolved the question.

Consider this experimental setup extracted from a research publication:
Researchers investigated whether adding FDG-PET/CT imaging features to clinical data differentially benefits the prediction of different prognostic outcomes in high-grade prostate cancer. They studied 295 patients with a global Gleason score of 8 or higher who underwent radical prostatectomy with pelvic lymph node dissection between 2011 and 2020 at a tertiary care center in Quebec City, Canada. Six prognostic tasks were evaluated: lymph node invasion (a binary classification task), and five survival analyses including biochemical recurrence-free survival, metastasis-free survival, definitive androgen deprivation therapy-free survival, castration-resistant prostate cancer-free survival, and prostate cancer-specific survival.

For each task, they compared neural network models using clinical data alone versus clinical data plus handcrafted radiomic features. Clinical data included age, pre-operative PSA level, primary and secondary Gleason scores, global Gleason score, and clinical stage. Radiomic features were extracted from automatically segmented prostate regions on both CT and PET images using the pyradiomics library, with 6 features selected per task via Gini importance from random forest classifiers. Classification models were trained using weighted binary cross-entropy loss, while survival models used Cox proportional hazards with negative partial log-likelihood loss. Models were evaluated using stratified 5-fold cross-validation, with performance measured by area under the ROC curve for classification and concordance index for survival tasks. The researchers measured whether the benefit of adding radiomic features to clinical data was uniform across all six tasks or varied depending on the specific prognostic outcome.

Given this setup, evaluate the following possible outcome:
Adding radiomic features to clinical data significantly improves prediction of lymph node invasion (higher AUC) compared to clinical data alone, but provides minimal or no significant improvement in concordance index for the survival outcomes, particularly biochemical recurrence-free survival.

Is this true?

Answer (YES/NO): NO